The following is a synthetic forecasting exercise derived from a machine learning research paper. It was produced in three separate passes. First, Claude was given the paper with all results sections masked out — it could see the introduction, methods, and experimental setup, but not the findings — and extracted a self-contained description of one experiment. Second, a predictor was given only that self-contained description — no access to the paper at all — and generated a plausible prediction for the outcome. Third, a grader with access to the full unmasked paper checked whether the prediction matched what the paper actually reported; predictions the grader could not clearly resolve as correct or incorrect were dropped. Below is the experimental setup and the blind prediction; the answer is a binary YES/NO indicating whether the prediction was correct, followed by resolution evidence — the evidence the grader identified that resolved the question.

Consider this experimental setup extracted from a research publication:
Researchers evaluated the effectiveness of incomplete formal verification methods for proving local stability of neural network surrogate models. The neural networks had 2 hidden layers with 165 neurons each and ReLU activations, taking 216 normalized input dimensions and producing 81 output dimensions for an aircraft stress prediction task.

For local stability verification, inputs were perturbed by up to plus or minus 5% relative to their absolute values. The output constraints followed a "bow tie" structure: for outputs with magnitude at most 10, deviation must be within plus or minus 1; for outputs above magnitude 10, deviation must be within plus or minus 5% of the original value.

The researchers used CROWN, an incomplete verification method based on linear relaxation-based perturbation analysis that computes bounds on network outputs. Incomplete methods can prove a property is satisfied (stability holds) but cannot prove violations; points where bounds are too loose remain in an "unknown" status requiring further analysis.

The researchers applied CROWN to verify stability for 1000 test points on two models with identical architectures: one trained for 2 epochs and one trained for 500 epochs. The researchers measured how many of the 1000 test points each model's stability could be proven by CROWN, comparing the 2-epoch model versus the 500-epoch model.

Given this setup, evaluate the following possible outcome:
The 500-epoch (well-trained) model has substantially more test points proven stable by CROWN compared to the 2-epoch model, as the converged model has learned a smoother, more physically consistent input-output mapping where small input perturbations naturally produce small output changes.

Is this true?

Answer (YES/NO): NO